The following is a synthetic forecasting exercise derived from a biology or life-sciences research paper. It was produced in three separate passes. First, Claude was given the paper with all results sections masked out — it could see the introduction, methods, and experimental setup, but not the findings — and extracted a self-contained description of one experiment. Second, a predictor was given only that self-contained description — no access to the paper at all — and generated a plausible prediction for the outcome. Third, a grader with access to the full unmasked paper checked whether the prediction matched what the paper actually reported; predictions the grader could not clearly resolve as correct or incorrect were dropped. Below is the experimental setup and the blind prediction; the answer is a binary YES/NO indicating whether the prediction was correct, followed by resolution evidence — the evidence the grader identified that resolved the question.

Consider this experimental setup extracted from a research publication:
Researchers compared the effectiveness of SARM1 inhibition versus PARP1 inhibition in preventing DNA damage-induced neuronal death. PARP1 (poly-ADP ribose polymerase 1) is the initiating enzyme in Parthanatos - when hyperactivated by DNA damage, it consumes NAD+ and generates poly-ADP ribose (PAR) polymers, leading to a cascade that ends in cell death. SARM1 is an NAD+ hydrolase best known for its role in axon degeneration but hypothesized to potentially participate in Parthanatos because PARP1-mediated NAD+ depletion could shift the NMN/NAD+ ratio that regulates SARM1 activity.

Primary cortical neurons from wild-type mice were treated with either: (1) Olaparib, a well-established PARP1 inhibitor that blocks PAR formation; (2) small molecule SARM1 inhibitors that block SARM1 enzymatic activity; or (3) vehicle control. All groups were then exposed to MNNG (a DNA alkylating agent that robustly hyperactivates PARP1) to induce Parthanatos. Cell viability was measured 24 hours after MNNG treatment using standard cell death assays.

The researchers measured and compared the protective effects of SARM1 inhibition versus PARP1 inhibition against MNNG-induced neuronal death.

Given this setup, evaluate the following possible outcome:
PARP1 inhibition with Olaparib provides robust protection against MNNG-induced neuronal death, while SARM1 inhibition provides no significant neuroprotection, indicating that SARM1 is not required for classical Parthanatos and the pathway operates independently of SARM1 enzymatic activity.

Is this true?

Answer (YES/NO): NO